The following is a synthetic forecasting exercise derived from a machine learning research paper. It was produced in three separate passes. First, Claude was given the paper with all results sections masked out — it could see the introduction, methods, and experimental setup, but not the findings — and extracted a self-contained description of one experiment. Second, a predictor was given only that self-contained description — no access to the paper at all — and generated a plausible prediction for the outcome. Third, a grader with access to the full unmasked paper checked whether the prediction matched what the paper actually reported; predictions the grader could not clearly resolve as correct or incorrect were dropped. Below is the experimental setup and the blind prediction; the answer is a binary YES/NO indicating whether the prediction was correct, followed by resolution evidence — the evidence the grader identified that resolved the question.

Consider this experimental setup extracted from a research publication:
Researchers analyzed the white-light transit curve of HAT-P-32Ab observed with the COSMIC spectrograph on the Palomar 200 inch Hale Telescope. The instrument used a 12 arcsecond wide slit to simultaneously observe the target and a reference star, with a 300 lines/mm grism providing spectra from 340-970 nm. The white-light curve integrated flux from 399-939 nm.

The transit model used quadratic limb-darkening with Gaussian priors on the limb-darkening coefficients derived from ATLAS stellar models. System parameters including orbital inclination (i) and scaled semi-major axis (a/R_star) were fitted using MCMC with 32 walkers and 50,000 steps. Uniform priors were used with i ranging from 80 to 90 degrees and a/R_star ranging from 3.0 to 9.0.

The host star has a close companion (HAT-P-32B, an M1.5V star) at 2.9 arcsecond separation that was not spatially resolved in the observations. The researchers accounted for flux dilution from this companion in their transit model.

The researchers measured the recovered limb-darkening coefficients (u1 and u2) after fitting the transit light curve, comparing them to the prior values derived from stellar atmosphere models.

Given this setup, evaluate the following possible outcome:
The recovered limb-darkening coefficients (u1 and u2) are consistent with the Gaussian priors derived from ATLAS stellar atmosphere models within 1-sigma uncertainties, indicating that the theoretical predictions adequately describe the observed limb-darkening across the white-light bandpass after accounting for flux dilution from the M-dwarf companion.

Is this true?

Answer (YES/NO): NO